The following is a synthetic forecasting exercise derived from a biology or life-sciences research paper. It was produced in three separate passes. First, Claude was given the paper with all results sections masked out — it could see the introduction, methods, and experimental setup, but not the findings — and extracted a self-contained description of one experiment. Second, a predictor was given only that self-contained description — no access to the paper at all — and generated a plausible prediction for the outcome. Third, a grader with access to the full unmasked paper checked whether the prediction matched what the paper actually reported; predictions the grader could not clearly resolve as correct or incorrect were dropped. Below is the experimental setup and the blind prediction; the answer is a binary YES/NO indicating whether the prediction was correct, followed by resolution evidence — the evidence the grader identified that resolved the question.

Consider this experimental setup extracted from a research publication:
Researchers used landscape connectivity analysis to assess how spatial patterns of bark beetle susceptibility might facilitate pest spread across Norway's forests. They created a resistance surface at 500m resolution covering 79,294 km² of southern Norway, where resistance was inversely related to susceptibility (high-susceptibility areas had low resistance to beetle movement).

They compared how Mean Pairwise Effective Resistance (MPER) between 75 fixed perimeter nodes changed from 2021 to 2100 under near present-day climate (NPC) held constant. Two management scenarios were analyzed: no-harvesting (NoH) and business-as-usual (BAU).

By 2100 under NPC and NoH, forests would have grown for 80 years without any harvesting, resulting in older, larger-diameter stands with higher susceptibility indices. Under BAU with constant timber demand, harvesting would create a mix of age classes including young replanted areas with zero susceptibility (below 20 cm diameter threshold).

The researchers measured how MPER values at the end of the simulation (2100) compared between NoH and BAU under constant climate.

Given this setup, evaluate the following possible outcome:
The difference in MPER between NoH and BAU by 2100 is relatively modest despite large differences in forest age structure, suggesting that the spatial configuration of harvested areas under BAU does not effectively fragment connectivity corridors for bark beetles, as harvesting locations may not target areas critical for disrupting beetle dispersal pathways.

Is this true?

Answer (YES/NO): YES